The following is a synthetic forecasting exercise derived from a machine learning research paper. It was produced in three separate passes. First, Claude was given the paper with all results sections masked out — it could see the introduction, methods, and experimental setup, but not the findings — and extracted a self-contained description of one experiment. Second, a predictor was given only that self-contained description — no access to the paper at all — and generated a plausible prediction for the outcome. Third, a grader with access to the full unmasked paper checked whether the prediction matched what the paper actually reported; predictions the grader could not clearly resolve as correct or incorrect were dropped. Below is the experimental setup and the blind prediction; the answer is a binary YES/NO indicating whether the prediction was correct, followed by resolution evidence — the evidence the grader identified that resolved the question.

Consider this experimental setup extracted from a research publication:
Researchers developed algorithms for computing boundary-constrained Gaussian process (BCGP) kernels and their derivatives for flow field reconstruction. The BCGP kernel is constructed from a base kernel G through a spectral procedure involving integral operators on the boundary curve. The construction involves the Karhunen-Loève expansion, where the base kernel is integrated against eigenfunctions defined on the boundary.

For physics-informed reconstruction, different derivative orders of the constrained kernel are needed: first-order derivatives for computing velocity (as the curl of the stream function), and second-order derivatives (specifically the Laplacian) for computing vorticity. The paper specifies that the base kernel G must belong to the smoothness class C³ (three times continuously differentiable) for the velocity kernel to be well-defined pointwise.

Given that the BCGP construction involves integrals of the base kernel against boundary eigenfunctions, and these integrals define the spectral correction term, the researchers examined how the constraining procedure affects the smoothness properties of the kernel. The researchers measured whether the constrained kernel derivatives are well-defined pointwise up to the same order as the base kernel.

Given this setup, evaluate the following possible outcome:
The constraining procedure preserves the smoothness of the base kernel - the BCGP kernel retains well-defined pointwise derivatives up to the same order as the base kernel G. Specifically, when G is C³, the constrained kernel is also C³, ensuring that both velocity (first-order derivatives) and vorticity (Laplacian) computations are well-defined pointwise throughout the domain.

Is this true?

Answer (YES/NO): YES